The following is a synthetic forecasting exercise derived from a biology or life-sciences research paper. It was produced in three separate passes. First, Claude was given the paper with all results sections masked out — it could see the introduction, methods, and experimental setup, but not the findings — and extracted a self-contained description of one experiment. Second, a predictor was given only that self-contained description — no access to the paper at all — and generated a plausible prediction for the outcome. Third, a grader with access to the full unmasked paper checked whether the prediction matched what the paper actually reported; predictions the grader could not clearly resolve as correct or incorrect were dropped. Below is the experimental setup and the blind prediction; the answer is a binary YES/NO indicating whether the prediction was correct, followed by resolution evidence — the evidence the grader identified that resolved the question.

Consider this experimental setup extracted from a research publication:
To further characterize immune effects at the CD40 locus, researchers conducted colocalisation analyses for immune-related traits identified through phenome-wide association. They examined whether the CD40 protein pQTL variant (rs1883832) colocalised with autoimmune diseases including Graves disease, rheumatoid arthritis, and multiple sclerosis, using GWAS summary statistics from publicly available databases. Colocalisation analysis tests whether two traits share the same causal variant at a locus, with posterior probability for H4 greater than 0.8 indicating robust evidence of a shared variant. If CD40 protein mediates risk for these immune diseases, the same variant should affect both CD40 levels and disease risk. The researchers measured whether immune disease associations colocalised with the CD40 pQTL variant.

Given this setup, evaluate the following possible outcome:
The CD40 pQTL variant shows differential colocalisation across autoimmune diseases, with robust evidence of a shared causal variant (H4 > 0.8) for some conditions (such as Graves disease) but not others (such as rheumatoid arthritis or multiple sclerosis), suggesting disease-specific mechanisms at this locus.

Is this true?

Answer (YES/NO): NO